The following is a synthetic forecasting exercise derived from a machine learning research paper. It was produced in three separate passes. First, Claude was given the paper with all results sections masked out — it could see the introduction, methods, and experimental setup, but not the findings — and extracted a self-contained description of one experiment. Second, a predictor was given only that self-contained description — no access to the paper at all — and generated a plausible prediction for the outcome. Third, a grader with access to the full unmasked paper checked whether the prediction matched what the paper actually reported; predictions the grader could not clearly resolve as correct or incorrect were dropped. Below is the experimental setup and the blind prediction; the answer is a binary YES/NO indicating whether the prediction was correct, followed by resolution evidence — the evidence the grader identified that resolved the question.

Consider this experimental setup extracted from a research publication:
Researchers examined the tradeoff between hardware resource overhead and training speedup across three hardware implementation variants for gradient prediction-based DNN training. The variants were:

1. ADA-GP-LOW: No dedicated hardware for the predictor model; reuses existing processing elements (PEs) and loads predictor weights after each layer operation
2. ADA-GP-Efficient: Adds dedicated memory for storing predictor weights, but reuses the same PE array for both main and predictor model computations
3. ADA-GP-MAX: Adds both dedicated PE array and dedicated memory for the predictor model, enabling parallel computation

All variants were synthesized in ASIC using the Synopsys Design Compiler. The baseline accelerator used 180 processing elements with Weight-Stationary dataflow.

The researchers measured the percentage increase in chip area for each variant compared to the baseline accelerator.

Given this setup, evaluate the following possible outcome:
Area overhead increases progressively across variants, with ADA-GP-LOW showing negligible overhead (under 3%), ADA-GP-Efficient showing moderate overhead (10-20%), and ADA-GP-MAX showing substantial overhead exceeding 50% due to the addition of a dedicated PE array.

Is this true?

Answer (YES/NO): NO